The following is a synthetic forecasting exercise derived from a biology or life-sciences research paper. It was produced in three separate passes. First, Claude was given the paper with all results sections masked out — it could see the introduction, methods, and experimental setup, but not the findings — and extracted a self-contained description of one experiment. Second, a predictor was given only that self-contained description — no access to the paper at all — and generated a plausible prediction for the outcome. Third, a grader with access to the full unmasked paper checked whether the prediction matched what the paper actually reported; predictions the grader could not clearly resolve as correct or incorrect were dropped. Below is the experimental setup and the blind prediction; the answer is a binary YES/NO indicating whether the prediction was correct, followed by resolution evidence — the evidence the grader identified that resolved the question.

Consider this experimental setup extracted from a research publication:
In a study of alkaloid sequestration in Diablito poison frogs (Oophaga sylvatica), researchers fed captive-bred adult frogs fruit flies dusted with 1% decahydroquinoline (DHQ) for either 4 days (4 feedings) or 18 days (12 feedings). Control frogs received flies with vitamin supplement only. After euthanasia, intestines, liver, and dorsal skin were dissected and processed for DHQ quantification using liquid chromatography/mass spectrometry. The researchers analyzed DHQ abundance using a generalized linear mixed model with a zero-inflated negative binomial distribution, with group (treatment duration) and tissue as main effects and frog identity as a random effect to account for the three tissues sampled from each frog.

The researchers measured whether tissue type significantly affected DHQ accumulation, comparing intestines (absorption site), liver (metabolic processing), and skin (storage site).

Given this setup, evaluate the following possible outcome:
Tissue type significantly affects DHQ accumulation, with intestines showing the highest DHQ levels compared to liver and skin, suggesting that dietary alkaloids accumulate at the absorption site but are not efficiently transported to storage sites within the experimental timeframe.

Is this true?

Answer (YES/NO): NO